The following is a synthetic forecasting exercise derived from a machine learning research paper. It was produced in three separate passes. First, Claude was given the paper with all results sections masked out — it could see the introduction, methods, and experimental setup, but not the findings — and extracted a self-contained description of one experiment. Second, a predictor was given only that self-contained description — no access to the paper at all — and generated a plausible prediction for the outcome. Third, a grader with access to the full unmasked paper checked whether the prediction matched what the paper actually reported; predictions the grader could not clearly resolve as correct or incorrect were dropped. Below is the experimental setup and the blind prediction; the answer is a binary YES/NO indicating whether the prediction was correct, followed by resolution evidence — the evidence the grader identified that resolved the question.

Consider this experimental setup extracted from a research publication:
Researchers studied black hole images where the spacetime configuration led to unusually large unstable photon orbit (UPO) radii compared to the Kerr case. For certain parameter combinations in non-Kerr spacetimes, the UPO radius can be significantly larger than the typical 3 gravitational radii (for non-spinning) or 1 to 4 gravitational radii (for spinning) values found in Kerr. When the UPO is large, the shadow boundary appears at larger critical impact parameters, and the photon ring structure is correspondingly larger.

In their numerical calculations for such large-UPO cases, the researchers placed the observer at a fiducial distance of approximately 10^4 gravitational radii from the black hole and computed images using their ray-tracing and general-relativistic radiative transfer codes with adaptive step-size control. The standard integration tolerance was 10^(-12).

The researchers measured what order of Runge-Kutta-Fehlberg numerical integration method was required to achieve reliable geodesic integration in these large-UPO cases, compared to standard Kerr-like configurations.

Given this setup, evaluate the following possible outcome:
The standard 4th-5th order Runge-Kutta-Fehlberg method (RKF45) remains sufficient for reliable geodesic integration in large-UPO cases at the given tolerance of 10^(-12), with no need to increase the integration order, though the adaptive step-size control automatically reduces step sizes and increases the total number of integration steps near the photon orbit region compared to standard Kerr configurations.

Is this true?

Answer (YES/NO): NO